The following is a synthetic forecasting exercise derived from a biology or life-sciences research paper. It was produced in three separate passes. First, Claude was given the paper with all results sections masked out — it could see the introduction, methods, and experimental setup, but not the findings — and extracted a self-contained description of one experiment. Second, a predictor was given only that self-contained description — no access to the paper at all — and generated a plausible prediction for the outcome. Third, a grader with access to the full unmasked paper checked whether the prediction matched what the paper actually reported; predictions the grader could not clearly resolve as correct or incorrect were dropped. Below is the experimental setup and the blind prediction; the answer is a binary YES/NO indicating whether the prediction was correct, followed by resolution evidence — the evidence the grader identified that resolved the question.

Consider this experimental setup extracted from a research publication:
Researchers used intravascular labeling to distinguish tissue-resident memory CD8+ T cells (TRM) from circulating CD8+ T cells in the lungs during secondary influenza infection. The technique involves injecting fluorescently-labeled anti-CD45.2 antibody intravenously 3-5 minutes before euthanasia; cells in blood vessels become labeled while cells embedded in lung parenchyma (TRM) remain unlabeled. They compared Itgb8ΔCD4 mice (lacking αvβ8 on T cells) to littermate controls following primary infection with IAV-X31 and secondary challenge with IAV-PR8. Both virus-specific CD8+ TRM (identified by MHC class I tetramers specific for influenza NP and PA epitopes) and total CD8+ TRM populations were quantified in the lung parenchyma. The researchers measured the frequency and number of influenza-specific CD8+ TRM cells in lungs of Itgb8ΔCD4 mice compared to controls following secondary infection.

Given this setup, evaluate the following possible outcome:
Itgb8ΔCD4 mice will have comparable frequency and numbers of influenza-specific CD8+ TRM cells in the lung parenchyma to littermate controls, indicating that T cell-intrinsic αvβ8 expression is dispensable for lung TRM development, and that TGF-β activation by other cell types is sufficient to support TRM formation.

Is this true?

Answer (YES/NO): NO